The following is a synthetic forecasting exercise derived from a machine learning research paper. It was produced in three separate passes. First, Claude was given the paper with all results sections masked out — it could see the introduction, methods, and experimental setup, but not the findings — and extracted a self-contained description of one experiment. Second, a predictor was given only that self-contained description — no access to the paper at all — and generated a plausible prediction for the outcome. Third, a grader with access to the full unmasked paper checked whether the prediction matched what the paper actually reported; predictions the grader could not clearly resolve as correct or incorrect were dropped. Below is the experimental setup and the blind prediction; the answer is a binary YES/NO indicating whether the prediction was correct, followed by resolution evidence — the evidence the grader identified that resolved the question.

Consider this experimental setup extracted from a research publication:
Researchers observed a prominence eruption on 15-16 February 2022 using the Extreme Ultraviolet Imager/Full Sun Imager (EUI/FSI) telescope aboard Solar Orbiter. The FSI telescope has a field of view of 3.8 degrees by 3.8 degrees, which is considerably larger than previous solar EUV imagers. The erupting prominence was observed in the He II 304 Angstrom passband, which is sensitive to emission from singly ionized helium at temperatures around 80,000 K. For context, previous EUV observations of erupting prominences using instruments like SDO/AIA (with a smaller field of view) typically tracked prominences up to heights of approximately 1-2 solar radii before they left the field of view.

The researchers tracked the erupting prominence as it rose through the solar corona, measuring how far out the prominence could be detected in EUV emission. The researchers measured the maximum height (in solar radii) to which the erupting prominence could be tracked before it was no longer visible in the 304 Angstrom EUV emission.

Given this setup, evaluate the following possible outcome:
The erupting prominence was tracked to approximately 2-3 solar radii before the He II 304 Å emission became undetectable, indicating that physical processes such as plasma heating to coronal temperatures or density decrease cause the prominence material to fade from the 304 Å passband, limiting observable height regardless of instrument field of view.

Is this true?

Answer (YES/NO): NO